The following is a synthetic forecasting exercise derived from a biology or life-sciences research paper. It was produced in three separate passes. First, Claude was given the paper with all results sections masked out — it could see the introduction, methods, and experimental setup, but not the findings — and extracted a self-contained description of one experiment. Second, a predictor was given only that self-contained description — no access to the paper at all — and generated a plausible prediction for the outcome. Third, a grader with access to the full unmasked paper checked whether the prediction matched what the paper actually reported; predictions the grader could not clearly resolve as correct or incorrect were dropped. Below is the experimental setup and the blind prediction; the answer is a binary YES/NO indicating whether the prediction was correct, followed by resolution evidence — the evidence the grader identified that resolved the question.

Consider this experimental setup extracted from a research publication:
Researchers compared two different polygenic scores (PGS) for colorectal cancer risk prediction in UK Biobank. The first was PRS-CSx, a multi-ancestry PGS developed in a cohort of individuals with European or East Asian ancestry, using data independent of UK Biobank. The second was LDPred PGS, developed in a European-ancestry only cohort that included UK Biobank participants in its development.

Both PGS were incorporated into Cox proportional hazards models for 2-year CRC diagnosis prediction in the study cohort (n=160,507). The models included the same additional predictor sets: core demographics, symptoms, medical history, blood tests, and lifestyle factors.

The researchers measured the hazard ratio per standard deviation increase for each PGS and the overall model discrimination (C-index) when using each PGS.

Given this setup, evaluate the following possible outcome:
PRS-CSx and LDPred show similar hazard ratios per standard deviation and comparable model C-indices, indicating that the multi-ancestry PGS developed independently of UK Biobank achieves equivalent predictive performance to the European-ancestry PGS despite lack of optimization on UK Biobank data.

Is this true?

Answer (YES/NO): NO